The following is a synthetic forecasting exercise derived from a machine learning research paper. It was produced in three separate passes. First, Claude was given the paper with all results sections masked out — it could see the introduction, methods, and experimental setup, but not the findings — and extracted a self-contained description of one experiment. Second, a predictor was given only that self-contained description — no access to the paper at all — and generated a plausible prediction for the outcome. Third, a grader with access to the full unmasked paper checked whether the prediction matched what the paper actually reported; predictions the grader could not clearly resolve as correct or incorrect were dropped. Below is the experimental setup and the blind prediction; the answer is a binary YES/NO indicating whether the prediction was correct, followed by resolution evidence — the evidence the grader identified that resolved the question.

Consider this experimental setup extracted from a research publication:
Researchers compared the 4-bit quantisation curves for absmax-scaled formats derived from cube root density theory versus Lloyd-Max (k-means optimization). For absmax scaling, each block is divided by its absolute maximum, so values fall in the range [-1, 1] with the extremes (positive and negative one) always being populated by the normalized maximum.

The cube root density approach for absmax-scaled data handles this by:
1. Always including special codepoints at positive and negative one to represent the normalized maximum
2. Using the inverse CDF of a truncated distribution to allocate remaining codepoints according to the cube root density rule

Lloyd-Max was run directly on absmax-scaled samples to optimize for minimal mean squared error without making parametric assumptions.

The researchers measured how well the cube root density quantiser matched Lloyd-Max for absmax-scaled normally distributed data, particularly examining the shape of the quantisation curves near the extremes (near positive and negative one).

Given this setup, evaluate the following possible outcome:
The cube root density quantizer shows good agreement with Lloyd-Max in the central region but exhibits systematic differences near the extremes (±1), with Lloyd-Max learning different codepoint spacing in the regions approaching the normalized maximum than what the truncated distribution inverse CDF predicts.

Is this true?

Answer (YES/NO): YES